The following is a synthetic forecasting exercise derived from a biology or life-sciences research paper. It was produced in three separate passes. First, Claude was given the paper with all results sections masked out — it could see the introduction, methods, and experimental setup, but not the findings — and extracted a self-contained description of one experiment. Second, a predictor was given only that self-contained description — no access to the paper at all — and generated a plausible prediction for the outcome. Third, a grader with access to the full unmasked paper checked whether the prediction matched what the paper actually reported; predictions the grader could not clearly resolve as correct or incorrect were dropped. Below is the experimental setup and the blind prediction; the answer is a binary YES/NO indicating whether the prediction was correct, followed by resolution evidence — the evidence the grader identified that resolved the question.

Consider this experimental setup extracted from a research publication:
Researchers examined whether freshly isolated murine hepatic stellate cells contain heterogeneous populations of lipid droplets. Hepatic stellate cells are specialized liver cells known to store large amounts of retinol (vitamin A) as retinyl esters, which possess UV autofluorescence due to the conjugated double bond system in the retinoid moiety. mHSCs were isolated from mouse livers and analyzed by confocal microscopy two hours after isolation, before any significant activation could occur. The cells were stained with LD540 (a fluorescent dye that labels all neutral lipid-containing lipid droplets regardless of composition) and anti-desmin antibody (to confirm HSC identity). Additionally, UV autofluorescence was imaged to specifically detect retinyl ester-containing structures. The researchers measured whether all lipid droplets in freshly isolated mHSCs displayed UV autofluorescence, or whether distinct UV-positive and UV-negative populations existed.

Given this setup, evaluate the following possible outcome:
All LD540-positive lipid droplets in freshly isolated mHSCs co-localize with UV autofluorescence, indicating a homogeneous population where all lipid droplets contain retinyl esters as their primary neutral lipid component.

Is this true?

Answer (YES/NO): NO